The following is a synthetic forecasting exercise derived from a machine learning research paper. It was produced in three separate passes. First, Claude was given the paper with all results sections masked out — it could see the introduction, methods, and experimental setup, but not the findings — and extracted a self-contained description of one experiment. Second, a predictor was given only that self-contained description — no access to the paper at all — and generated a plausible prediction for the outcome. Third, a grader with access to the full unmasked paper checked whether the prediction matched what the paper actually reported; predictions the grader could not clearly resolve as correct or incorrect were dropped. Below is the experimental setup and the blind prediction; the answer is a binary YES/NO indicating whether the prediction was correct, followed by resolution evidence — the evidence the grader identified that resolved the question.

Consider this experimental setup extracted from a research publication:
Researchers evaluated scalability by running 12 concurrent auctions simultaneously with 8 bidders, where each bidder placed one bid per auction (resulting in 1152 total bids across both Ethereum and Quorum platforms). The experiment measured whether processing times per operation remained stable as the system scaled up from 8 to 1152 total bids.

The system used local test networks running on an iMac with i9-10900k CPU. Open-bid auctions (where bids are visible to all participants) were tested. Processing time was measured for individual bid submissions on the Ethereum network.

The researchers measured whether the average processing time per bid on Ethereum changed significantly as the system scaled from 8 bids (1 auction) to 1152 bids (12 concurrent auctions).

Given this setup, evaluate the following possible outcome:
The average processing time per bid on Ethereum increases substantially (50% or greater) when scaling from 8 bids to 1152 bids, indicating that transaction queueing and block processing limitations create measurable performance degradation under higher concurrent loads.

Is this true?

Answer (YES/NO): NO